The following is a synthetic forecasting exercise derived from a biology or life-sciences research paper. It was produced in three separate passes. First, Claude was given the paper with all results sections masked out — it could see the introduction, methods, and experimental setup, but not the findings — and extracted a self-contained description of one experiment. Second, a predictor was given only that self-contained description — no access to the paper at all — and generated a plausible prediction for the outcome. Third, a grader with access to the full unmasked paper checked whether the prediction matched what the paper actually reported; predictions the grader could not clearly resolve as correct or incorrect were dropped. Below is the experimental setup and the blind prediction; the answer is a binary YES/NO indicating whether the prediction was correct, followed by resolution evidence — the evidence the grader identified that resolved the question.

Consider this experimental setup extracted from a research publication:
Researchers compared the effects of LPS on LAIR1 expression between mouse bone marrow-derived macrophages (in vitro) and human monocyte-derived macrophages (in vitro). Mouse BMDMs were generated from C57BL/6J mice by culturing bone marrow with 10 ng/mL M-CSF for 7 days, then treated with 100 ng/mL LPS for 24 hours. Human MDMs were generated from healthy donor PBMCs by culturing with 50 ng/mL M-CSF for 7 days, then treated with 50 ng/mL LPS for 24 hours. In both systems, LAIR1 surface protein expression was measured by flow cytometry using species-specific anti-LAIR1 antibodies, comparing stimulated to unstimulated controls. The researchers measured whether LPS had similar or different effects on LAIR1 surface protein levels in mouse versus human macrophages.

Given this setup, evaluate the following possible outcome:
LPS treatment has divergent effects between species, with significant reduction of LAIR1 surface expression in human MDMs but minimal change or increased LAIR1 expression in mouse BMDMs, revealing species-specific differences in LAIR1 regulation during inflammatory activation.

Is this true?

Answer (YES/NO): NO